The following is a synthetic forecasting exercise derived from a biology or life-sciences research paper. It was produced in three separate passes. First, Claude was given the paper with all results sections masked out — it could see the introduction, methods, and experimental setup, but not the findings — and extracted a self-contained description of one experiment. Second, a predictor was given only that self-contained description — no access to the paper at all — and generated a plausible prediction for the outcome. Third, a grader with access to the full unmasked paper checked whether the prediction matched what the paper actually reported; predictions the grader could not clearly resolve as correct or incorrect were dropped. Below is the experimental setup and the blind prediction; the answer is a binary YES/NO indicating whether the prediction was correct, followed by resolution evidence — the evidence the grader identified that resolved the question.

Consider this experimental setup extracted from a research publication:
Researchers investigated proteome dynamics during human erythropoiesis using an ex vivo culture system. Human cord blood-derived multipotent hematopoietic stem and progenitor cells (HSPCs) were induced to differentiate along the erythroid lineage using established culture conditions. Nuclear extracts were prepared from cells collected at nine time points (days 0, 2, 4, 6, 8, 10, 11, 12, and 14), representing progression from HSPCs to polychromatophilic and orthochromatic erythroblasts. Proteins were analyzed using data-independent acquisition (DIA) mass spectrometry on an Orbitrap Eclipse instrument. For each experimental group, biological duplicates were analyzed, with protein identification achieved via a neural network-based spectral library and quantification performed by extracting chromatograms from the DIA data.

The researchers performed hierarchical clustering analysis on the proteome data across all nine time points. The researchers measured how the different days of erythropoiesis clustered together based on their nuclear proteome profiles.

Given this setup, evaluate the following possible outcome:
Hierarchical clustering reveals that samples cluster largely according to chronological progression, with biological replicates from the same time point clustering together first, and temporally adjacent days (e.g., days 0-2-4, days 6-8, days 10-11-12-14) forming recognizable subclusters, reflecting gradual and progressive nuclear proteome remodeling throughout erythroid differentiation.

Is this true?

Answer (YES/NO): NO